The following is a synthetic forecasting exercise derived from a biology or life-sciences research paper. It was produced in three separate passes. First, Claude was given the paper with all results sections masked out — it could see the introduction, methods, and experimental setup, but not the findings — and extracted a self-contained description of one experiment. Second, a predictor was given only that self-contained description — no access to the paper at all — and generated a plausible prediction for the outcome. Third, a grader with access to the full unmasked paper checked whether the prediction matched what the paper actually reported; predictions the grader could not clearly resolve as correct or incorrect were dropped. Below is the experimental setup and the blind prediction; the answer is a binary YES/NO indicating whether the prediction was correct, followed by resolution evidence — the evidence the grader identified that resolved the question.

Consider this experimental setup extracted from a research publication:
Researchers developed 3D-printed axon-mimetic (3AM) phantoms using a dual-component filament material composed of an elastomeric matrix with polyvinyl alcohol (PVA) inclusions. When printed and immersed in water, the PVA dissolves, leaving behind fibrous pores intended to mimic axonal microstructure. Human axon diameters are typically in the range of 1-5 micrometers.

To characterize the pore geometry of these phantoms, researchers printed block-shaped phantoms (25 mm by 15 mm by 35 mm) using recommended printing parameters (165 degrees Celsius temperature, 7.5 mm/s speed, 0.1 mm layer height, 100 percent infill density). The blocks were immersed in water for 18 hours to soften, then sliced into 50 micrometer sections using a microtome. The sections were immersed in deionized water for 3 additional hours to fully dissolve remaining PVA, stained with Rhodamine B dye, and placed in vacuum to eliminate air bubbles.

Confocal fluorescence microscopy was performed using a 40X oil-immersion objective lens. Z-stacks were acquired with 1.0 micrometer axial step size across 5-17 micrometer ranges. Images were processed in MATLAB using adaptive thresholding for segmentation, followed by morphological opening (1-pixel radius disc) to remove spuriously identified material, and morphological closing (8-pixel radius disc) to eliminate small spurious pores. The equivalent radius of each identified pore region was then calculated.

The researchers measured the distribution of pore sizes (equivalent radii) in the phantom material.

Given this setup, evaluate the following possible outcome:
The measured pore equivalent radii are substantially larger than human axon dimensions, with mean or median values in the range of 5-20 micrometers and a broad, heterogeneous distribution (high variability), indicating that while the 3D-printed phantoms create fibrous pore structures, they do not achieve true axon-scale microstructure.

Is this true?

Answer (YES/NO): YES